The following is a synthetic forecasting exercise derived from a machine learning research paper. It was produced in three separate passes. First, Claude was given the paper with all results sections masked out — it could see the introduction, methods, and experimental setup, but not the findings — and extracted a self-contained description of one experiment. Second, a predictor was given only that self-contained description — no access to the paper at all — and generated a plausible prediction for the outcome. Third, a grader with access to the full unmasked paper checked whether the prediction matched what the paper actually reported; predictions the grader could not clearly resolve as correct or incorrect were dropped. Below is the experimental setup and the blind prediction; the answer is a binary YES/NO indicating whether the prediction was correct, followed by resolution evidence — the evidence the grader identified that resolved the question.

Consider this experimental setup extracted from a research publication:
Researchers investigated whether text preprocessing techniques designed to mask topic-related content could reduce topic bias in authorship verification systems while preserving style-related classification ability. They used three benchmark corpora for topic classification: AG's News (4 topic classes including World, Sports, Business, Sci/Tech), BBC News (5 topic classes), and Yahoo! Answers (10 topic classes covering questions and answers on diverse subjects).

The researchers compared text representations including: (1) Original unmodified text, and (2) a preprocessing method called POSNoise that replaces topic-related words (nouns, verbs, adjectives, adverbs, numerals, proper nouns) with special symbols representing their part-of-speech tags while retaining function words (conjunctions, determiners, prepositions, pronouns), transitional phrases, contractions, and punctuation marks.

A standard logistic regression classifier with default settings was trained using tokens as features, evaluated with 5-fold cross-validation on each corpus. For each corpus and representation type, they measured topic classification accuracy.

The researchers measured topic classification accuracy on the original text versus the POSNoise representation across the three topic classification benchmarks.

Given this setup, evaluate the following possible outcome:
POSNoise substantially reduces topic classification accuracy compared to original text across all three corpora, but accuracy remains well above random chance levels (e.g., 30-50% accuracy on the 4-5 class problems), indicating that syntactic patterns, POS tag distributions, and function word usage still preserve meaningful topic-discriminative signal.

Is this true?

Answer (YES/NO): NO